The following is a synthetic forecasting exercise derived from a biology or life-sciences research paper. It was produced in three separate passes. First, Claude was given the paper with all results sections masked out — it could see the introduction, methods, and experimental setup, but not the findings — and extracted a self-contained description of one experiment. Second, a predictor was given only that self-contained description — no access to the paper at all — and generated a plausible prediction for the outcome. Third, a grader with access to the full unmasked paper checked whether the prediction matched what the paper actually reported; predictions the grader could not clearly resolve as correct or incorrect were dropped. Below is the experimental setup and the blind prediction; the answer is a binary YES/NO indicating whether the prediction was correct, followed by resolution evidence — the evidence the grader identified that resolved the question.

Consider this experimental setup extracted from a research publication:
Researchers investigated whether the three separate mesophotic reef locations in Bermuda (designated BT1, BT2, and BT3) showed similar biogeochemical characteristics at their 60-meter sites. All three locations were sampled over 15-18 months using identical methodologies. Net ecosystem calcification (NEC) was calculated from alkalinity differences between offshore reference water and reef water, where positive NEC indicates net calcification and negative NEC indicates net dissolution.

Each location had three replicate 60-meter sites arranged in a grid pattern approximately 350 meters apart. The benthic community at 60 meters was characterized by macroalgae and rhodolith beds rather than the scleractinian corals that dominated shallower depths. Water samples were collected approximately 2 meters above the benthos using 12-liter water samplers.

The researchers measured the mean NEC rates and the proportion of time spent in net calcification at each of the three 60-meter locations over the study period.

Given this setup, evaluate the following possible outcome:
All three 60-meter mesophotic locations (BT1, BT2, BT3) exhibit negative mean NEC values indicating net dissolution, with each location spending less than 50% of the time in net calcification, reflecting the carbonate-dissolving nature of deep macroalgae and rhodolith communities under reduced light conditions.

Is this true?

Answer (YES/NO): NO